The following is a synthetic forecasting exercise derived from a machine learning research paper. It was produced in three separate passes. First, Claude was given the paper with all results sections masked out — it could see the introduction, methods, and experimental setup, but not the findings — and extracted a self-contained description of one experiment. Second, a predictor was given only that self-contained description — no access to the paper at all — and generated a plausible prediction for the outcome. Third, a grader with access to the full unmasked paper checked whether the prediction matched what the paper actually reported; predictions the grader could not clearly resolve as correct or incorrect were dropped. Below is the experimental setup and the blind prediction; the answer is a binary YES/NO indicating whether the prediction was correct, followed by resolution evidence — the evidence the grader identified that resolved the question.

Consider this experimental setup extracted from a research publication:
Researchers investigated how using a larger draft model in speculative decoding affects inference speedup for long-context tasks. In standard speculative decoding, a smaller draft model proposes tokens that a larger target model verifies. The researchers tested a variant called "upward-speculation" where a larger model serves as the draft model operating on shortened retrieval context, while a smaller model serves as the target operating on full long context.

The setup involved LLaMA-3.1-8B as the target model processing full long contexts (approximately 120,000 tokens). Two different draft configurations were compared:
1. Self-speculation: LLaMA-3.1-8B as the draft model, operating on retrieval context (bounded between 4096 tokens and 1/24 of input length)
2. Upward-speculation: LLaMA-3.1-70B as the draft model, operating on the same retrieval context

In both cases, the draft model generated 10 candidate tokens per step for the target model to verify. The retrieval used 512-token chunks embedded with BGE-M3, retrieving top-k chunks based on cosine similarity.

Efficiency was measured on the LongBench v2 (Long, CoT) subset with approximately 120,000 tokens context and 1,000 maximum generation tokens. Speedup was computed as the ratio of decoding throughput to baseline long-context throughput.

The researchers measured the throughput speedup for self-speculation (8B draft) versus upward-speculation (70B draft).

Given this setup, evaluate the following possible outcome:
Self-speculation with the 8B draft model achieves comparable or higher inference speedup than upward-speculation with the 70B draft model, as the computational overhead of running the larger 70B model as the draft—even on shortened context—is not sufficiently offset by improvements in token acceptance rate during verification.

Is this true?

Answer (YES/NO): YES